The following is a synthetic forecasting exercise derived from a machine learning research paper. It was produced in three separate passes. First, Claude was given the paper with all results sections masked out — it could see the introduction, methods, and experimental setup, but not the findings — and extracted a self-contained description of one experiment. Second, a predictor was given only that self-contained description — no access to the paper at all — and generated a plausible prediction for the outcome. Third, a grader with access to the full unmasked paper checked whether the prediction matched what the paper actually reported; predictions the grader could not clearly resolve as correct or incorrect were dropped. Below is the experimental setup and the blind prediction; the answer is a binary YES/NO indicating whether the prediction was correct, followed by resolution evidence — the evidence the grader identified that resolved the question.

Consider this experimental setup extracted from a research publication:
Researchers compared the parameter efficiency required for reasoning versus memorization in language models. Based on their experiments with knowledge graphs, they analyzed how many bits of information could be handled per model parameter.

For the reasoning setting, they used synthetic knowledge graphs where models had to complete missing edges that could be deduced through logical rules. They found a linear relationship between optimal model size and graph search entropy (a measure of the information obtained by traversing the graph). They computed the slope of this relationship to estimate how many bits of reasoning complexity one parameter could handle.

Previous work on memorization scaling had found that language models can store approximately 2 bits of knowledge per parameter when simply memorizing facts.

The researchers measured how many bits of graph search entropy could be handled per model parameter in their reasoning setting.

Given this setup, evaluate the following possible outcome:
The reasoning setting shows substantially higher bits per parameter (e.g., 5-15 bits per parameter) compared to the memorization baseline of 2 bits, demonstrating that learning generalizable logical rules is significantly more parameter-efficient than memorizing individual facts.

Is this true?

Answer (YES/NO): NO